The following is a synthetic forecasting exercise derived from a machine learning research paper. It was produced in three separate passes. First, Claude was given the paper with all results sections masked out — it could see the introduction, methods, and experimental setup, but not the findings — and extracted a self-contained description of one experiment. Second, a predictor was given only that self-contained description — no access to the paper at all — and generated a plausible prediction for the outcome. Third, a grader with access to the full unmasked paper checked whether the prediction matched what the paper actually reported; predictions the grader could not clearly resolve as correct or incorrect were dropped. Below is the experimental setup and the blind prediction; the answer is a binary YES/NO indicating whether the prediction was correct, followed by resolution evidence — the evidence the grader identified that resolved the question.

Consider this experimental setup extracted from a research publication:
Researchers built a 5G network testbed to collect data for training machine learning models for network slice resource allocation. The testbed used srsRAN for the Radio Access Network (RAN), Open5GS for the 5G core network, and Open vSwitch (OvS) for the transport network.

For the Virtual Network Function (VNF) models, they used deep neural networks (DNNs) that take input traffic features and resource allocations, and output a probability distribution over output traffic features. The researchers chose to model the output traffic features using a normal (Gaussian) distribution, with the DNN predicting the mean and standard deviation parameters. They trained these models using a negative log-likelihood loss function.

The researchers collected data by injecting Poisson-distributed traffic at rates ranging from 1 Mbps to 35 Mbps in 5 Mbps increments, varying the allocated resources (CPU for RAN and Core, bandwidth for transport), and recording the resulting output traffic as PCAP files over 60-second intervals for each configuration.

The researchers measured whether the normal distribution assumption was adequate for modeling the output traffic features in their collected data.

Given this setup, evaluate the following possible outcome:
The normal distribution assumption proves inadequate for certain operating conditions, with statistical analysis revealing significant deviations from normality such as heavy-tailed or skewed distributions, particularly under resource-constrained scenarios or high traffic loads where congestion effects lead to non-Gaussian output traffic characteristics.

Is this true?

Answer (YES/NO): NO